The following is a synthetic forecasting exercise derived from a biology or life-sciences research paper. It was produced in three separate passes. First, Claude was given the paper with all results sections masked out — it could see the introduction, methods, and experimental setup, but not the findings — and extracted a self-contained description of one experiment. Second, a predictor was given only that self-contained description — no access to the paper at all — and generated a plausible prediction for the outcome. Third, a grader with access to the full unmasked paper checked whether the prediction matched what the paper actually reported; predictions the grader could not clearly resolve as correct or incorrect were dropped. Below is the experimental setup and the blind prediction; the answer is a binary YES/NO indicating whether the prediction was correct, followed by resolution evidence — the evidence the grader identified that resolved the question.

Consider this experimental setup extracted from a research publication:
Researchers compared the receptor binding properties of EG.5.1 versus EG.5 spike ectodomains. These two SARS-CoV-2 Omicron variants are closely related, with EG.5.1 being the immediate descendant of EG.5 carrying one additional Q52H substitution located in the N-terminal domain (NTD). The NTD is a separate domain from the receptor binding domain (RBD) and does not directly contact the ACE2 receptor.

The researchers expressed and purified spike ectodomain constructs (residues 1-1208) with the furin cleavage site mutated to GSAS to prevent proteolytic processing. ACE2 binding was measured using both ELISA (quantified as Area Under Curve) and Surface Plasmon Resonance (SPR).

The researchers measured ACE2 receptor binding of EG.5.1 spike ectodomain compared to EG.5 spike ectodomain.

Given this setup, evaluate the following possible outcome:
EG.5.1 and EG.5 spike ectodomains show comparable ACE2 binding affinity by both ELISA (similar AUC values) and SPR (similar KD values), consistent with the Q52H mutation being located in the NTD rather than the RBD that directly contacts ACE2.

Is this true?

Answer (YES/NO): YES